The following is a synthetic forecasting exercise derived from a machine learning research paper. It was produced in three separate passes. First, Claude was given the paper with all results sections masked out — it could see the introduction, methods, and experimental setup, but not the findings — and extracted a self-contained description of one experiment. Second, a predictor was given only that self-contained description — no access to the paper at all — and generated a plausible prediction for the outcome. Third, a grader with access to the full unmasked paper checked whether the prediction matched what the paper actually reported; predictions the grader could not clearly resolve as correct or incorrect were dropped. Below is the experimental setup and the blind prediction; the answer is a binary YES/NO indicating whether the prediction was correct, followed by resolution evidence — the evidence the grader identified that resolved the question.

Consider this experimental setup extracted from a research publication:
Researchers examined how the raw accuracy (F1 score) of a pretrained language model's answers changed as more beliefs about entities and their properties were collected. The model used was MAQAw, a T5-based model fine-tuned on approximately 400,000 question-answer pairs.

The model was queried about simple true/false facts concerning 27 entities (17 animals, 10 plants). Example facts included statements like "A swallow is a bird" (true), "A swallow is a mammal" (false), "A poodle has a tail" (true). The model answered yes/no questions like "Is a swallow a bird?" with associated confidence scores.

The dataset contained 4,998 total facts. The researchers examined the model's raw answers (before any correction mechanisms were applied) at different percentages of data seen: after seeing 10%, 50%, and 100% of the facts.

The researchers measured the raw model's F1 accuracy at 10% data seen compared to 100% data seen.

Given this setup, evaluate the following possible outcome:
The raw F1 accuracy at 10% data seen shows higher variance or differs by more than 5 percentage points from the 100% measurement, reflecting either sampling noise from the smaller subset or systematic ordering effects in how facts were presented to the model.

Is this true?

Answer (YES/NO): NO